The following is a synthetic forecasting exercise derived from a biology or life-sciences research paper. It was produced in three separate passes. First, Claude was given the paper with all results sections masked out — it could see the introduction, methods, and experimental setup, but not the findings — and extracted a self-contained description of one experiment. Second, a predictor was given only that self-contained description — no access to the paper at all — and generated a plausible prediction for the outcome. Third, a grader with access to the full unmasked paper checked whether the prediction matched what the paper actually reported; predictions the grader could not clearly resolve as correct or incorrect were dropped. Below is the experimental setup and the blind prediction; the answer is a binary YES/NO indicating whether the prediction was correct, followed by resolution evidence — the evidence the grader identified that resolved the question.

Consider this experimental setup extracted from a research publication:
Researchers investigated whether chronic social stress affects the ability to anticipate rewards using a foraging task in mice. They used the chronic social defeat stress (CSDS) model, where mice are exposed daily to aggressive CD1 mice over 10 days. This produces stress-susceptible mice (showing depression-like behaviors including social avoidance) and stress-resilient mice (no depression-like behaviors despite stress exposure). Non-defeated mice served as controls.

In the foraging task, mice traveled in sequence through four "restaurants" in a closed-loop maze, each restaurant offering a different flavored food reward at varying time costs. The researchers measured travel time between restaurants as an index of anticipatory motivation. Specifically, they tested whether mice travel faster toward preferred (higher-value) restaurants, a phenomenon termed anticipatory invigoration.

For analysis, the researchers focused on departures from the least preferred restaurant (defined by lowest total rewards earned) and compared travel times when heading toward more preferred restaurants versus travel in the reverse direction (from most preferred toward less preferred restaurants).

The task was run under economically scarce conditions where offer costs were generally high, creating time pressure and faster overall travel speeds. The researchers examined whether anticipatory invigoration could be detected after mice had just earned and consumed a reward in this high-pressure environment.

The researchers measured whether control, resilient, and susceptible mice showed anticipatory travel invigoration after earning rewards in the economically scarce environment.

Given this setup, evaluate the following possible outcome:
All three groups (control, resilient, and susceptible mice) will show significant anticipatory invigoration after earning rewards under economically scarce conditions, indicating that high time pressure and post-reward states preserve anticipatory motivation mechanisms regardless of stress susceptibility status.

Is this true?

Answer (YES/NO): NO